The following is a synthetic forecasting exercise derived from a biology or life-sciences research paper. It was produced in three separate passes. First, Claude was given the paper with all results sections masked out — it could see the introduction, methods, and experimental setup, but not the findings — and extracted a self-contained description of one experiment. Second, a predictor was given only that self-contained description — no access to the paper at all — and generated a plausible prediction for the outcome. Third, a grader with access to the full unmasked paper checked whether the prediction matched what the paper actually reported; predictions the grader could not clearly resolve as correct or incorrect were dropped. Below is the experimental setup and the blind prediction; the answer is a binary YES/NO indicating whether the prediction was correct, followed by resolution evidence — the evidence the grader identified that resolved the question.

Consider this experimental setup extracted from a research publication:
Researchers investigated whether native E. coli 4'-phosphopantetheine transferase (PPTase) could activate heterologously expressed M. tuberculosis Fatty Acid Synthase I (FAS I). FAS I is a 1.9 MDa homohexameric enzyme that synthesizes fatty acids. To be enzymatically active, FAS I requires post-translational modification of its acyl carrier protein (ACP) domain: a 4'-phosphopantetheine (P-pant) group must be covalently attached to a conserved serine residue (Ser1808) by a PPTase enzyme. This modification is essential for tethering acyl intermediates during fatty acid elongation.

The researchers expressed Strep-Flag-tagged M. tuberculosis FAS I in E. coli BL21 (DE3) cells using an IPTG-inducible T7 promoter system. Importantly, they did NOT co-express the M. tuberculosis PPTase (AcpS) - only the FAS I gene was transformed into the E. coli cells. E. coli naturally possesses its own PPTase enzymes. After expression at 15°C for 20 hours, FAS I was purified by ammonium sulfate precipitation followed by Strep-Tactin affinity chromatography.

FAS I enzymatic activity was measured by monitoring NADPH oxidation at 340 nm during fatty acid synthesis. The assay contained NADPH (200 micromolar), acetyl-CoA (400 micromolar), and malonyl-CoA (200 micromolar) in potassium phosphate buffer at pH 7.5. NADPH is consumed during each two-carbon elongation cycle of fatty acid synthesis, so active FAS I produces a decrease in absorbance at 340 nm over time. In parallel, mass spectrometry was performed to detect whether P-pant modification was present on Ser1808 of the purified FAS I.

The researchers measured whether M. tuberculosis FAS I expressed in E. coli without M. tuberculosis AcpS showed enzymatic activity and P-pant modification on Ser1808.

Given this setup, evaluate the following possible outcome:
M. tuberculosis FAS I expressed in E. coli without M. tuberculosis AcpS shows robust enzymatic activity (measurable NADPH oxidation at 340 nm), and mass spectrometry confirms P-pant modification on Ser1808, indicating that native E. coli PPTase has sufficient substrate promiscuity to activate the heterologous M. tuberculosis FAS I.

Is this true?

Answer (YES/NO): NO